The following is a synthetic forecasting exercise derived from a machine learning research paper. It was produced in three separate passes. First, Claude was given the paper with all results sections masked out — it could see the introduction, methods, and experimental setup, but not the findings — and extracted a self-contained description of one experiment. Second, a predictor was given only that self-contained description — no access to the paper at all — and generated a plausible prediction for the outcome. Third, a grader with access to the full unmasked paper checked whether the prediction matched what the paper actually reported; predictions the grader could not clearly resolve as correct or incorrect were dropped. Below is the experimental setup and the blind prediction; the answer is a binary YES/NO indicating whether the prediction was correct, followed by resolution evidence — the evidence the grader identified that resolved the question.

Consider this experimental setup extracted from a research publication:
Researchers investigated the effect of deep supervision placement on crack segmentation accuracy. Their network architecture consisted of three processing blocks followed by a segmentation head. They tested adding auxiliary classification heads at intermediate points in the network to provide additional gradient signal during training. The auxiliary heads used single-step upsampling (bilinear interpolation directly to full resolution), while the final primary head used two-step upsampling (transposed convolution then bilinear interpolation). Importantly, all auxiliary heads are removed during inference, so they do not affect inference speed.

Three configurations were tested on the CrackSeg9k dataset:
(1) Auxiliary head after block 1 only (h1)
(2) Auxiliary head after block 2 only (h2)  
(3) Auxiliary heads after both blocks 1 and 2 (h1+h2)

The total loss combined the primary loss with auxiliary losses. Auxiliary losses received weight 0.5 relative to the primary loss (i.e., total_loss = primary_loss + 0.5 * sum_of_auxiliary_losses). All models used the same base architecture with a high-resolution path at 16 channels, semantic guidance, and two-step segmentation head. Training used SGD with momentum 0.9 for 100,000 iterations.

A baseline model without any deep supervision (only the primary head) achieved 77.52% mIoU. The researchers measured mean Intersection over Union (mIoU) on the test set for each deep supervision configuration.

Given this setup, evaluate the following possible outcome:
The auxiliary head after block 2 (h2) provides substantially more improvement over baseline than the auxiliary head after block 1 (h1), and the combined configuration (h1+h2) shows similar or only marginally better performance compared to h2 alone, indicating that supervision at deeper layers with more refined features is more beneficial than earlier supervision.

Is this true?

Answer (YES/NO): NO